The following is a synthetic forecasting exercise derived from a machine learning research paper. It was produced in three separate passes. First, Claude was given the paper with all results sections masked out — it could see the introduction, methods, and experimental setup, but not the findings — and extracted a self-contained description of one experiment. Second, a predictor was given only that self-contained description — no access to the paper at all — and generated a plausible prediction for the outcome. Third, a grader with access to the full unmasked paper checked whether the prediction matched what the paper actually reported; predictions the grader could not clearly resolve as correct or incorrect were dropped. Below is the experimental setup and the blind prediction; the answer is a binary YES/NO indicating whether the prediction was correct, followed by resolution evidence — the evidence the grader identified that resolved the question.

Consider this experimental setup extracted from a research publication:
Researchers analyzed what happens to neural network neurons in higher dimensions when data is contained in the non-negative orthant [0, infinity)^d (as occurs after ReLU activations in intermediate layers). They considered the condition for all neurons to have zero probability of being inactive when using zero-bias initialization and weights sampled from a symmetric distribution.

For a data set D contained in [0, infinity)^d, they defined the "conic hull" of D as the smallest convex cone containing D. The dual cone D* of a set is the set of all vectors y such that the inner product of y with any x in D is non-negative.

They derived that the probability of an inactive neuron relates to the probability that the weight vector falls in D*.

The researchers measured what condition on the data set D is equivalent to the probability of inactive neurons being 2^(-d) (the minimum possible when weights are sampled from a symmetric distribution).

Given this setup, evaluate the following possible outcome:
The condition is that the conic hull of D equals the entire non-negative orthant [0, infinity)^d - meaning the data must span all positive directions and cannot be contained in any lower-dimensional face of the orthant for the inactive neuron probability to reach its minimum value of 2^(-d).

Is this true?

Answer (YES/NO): YES